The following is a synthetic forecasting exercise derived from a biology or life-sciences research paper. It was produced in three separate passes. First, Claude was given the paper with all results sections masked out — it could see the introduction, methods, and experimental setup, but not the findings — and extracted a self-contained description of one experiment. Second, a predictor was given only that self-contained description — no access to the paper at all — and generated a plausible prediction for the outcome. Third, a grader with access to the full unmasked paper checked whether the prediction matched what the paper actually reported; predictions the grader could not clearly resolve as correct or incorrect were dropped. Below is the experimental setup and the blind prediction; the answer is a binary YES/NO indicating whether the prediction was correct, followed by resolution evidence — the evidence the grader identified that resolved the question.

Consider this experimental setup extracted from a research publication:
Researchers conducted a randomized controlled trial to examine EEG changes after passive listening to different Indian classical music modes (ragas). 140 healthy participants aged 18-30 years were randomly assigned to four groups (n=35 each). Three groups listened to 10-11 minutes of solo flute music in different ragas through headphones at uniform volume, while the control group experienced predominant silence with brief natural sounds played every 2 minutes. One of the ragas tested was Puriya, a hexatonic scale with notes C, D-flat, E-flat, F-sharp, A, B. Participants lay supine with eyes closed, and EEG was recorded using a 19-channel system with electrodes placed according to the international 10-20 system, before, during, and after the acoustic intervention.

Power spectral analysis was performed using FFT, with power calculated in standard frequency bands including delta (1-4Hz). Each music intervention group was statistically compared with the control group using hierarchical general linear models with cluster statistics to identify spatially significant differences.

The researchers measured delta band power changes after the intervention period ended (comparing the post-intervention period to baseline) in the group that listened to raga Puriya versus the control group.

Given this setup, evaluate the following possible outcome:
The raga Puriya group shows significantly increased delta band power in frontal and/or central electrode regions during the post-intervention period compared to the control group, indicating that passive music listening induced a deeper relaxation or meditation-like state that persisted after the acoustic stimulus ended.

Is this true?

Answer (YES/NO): NO